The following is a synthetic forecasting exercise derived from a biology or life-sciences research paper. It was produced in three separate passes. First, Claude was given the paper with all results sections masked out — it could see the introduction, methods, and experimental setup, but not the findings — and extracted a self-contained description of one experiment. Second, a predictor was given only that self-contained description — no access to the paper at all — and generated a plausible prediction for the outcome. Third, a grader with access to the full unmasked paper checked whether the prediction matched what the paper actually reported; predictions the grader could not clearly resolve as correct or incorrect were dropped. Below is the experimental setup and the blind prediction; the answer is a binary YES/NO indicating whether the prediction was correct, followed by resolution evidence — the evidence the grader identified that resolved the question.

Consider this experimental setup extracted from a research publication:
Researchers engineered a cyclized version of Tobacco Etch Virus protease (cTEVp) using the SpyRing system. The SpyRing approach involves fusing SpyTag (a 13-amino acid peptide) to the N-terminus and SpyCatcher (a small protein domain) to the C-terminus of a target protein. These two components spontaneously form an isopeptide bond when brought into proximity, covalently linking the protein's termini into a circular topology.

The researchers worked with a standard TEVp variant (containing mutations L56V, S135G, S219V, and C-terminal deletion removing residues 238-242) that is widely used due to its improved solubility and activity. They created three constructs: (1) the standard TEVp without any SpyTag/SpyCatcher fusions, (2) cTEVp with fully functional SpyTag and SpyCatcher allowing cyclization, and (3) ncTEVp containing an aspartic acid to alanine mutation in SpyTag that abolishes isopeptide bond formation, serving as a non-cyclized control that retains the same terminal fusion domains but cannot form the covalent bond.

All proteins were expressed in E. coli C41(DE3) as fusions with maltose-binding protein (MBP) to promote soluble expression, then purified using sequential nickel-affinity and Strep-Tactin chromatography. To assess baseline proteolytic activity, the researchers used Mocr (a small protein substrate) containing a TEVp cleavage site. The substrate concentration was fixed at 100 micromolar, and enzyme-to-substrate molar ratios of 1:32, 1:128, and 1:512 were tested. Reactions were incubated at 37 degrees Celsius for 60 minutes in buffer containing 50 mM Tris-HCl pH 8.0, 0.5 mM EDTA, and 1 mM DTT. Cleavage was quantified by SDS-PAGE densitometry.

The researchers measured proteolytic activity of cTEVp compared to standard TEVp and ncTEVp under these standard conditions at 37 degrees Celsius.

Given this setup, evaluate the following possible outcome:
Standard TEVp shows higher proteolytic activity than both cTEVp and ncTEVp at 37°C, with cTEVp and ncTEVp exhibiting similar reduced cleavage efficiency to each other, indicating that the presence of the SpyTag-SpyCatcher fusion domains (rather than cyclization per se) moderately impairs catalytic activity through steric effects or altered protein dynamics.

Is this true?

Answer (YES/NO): NO